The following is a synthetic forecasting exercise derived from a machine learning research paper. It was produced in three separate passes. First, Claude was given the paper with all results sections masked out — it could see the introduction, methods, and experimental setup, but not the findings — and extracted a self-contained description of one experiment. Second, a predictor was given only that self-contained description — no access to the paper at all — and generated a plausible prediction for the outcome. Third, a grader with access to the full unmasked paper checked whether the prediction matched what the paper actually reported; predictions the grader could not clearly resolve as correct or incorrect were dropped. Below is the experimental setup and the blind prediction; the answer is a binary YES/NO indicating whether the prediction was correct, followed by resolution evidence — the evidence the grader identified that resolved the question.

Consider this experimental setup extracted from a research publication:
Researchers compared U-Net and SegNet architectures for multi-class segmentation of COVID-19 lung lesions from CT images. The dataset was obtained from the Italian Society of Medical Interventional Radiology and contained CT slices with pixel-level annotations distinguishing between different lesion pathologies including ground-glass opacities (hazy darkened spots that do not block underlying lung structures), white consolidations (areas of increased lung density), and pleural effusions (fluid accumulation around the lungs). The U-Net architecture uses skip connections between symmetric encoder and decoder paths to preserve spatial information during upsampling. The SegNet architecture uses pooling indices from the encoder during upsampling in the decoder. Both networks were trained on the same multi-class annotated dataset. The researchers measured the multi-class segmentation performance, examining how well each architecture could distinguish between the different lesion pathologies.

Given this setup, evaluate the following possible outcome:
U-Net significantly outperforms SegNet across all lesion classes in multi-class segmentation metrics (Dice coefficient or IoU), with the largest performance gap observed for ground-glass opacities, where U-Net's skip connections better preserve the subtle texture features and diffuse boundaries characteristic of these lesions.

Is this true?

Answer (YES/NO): NO